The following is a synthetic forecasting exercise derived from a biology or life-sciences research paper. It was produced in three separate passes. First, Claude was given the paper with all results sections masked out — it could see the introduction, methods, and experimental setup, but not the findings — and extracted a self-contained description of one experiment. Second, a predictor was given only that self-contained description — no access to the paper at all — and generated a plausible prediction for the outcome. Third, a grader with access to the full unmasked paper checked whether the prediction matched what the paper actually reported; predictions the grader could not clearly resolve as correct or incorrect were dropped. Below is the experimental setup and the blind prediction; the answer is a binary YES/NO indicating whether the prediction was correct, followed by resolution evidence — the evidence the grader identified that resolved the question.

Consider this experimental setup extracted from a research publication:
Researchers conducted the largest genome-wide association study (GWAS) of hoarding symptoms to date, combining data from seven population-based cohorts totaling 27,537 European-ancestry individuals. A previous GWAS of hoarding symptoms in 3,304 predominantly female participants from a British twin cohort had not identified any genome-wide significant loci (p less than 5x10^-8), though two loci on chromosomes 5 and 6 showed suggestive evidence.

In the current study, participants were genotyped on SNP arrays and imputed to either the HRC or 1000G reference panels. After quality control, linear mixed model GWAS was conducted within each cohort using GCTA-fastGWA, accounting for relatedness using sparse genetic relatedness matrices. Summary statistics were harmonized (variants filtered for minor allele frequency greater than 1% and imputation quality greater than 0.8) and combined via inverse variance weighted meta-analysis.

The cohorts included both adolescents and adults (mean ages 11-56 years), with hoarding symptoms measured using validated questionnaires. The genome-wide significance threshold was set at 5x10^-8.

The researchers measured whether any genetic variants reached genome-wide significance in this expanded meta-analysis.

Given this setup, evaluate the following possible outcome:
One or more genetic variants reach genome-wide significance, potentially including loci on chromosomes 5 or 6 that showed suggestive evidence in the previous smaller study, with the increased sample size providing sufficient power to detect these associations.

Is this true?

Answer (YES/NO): NO